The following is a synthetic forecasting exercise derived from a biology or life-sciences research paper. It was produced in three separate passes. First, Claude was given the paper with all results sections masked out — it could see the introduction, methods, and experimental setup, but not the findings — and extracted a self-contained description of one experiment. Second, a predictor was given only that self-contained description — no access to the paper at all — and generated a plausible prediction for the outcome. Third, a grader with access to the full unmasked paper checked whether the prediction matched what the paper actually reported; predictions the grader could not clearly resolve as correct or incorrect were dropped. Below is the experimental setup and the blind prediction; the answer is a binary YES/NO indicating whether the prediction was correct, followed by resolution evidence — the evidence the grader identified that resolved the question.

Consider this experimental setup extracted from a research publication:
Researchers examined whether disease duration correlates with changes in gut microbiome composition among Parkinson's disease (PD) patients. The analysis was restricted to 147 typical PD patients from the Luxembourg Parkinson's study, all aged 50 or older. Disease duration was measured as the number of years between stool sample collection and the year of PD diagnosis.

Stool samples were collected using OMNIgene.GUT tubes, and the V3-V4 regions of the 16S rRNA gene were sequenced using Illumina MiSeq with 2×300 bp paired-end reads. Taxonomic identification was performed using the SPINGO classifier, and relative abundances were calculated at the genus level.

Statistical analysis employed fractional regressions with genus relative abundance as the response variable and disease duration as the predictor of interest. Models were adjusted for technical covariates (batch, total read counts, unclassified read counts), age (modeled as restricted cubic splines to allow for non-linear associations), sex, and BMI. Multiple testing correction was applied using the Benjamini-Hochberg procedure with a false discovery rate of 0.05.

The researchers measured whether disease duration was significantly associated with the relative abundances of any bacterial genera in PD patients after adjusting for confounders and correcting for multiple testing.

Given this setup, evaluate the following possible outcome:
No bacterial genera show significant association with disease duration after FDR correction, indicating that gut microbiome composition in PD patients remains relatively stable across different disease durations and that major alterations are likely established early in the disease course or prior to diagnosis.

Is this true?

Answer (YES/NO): NO